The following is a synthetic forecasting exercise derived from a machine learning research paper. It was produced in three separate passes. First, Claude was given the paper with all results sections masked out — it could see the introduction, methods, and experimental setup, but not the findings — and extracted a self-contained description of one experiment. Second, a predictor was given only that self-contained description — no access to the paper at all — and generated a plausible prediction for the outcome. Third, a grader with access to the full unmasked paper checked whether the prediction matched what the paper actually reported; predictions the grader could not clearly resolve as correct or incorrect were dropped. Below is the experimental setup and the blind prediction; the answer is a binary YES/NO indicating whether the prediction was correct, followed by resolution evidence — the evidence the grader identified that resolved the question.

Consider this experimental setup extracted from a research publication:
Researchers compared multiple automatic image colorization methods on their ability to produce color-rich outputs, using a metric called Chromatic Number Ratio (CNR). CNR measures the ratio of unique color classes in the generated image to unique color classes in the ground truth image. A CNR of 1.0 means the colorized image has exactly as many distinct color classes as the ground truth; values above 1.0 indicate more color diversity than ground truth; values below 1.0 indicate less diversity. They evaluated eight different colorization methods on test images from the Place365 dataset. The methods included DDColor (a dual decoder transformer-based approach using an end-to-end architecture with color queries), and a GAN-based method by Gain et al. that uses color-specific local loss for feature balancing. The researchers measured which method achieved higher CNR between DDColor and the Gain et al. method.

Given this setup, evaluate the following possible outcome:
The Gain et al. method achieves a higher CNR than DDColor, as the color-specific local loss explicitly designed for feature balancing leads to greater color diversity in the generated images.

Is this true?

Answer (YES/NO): NO